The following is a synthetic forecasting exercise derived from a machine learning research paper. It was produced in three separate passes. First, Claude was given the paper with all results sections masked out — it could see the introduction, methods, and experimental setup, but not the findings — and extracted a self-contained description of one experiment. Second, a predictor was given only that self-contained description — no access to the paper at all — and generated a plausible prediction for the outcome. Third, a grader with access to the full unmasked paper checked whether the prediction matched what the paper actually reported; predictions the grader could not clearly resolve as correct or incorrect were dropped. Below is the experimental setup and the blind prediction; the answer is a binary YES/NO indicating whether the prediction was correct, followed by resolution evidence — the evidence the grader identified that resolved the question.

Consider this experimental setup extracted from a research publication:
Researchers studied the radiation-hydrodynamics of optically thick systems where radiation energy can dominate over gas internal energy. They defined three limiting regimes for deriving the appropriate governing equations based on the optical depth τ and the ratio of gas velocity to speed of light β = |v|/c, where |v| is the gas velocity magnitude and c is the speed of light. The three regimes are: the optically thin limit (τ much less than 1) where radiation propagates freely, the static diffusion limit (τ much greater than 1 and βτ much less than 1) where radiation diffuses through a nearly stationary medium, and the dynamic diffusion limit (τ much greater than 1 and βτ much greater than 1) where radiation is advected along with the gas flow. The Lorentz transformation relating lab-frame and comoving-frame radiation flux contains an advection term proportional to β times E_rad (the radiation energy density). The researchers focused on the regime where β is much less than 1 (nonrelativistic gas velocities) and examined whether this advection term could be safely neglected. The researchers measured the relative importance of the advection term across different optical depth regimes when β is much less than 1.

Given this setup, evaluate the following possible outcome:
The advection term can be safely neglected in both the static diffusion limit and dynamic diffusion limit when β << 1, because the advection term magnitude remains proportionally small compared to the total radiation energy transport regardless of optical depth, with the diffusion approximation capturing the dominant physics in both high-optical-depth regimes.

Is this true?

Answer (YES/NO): NO